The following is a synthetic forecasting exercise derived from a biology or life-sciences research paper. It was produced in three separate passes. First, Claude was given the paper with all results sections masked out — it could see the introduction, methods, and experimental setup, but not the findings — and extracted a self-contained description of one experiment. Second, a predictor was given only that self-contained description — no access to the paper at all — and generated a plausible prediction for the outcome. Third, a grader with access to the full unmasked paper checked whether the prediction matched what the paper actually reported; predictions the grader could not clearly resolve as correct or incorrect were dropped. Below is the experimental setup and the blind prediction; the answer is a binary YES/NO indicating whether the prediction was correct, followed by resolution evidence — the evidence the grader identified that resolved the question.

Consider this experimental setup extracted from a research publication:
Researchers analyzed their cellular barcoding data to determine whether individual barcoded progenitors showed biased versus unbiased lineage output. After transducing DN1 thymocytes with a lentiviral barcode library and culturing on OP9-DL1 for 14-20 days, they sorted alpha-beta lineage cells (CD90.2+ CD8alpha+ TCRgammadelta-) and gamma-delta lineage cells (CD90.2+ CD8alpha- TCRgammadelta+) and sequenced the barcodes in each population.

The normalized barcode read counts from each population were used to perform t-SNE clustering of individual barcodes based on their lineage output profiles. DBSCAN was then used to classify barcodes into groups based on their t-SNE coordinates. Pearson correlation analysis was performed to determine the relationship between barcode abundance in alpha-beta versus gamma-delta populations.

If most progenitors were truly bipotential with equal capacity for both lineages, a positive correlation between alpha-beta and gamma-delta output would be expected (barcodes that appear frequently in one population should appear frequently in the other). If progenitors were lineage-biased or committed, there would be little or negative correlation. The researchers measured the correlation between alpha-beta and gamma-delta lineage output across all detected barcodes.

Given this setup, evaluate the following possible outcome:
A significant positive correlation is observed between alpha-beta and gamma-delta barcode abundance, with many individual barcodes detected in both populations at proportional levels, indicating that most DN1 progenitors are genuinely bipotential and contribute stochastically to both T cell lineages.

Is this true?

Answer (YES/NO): NO